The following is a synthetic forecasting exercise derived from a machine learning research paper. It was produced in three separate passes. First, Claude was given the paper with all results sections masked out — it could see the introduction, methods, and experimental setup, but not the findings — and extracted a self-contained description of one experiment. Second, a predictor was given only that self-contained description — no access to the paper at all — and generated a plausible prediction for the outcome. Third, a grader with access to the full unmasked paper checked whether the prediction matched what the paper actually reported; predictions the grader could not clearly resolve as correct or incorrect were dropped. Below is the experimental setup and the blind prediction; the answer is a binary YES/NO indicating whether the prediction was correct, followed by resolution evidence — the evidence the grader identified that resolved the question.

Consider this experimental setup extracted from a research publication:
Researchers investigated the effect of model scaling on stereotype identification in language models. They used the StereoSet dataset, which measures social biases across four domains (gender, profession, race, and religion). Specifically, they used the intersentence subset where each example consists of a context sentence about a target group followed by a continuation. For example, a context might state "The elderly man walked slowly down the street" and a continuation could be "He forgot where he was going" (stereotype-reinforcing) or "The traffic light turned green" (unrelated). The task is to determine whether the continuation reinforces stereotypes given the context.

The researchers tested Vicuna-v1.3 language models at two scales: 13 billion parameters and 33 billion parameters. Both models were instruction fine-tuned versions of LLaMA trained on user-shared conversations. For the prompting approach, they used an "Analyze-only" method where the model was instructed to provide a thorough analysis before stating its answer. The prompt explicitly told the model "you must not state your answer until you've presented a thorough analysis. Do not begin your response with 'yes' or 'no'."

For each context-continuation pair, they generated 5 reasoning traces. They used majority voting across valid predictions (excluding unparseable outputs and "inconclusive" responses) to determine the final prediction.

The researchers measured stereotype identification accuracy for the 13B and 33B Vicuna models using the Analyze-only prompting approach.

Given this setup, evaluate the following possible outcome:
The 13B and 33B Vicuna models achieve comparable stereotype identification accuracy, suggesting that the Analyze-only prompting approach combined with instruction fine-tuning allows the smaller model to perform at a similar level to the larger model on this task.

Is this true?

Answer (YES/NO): NO